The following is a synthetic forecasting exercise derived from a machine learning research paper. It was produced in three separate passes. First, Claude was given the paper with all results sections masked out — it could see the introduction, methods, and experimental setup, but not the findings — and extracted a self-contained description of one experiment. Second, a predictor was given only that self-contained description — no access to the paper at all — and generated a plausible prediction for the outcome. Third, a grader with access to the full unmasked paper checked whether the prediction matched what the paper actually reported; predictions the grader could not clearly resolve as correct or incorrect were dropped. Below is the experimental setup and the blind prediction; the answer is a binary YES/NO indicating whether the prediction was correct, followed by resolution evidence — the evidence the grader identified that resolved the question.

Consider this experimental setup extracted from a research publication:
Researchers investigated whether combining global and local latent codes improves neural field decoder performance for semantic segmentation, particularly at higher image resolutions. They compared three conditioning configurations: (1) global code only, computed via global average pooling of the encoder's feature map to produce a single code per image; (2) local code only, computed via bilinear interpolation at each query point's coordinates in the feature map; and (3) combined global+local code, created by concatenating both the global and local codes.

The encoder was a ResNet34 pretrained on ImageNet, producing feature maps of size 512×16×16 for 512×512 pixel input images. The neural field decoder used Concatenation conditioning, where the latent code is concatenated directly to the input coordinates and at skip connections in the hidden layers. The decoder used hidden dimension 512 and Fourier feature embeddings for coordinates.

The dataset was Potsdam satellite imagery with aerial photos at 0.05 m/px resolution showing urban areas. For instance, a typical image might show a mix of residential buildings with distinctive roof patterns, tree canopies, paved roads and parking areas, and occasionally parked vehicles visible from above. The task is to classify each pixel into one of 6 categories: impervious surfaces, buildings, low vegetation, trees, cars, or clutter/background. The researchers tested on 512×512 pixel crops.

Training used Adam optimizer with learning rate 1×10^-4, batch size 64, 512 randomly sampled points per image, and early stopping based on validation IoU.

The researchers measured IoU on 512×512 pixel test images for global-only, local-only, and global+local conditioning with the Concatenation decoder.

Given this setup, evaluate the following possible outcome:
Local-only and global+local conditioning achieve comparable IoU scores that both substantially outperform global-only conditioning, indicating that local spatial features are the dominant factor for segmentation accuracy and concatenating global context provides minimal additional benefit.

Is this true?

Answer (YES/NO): NO